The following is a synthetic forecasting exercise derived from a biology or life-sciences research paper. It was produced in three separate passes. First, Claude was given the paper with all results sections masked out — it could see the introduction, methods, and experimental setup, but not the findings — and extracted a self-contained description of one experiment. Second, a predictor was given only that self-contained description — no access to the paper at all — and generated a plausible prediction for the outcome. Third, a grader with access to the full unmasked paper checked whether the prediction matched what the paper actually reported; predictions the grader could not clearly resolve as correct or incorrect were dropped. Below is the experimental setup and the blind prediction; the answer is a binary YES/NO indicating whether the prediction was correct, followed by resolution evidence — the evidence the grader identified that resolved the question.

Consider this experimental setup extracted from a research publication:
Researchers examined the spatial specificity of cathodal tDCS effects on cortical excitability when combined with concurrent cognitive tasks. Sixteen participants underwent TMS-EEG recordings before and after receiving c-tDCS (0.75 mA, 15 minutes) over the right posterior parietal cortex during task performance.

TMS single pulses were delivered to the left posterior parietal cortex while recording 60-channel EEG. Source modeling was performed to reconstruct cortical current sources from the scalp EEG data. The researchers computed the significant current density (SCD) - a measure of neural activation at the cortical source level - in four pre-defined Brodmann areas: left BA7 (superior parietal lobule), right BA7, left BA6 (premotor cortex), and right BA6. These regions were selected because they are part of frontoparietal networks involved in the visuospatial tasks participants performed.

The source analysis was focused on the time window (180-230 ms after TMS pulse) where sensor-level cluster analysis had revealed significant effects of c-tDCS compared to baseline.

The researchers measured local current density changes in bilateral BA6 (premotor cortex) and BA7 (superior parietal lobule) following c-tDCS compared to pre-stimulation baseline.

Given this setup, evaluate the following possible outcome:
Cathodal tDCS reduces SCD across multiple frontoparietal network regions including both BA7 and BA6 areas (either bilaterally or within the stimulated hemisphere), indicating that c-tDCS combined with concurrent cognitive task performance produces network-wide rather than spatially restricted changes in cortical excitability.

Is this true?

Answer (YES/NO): YES